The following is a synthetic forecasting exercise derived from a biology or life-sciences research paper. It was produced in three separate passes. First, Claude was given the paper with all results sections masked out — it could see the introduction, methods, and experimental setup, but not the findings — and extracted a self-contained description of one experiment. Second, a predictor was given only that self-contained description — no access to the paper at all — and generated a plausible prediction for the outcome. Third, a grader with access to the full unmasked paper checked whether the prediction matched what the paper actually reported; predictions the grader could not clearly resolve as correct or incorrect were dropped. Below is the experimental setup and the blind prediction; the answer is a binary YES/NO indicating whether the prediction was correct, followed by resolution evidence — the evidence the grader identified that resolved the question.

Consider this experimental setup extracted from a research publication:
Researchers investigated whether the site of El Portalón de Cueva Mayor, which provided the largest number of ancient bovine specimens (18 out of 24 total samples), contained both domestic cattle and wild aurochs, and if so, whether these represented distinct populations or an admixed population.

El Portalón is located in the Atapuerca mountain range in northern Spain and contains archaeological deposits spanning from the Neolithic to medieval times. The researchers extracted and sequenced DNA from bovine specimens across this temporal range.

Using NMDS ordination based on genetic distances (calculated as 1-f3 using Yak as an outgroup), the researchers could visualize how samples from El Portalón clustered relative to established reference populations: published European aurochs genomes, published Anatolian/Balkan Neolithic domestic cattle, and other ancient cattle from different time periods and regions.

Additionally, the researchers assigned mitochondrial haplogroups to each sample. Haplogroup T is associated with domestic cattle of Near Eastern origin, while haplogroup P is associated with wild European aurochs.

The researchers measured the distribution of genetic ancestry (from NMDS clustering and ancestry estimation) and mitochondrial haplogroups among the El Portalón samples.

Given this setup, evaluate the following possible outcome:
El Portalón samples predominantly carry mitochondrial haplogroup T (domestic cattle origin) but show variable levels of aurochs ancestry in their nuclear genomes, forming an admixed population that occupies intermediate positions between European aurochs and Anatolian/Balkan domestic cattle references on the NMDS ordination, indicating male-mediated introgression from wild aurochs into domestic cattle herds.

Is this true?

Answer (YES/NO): NO